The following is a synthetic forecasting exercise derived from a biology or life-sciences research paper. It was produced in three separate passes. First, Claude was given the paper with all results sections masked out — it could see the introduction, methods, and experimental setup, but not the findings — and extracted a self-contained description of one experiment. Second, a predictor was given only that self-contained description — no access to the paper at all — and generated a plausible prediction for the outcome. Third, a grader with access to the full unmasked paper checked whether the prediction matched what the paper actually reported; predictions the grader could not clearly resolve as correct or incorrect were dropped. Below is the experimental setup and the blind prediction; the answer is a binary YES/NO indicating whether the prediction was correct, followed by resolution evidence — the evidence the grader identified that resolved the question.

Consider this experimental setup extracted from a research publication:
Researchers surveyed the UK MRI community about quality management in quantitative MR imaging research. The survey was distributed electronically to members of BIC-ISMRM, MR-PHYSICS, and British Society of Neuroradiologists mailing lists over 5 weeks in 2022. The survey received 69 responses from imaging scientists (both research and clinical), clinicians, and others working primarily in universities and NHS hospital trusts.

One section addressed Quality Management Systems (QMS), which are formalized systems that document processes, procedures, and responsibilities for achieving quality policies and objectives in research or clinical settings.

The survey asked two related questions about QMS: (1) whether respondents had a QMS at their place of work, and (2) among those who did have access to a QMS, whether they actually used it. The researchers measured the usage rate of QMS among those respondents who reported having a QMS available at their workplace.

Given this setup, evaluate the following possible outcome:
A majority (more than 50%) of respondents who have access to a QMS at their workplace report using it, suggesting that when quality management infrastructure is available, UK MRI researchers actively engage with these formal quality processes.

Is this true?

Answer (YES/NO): NO